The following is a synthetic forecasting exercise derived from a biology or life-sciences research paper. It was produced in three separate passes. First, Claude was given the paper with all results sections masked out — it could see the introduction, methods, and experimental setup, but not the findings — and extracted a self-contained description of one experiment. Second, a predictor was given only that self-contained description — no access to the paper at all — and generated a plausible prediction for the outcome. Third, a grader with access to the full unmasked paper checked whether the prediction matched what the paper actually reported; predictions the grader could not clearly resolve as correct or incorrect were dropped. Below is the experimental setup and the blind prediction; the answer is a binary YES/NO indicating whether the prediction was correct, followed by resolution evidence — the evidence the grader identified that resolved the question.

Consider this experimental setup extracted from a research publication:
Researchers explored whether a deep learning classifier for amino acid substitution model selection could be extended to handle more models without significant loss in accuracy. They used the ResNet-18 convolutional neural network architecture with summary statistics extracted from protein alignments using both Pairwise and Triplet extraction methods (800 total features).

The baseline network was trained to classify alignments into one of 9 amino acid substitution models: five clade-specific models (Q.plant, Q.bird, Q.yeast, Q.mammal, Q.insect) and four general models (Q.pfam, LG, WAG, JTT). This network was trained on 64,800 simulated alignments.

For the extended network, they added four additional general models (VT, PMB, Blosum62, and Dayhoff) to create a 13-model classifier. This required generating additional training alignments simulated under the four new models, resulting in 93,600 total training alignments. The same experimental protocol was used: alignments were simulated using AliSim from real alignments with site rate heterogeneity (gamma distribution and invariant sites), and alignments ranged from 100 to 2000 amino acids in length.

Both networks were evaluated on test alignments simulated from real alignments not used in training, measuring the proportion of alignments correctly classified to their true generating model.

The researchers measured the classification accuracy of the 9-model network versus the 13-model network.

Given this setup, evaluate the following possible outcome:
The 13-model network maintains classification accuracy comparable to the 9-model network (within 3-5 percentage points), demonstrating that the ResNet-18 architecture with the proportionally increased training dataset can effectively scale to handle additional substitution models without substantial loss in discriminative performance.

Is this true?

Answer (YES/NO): YES